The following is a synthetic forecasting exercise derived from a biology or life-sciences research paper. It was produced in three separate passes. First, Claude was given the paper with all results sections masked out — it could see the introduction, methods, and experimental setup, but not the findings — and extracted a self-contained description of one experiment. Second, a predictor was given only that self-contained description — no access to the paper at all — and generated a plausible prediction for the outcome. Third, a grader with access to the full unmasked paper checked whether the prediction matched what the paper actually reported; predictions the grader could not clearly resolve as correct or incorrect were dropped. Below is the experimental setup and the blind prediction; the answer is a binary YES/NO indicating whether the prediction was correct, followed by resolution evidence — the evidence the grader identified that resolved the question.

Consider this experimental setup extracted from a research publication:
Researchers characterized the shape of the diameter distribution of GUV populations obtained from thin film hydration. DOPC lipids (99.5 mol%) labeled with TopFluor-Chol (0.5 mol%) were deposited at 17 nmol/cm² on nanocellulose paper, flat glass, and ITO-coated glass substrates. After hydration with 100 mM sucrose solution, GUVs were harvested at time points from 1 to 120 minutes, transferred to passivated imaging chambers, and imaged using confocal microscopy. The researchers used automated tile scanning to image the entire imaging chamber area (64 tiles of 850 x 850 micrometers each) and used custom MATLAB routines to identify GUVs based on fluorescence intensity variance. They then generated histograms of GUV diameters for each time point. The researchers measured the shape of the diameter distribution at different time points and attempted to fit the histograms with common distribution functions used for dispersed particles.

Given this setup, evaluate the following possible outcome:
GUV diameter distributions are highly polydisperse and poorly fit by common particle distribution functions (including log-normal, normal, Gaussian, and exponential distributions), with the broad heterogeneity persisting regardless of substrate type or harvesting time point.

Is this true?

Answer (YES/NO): YES